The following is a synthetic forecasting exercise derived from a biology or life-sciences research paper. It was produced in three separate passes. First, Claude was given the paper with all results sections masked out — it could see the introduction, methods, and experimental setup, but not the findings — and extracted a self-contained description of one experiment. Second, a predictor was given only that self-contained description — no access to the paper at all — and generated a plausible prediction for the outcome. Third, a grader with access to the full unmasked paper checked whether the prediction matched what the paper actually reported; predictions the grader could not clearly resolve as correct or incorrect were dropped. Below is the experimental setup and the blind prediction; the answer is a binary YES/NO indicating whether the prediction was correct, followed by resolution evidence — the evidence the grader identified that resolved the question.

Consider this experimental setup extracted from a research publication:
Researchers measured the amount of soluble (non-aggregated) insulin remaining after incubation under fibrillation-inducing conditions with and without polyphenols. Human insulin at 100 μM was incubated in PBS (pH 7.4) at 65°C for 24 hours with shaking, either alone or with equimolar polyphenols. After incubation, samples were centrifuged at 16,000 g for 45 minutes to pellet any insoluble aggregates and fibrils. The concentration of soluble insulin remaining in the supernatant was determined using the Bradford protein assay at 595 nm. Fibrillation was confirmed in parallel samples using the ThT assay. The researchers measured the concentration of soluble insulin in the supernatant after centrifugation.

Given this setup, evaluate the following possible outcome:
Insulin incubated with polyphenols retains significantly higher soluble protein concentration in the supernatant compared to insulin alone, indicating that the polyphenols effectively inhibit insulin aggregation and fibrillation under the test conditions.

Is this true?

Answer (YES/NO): YES